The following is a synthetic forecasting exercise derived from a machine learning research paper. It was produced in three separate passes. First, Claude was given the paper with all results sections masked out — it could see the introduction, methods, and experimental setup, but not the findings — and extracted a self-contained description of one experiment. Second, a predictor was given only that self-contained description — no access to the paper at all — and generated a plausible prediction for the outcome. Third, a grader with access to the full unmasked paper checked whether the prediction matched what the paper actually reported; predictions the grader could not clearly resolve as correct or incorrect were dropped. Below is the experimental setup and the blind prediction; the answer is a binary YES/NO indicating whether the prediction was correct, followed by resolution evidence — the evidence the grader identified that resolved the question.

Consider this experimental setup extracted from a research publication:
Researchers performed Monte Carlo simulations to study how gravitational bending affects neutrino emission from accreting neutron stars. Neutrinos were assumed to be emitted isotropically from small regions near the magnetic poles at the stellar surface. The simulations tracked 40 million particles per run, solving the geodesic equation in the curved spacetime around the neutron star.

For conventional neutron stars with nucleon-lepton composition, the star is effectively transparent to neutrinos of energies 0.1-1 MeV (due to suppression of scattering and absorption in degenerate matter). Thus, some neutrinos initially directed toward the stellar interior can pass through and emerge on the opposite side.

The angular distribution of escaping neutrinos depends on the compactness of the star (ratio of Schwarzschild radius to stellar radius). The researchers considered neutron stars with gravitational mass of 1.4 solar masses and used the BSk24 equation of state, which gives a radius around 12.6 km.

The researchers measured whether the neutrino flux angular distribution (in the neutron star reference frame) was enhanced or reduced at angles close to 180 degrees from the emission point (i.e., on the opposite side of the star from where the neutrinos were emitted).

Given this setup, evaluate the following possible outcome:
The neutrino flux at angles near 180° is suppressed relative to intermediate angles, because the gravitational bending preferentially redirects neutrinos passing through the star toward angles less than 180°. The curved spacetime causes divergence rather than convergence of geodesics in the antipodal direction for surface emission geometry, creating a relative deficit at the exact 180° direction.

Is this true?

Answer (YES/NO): NO